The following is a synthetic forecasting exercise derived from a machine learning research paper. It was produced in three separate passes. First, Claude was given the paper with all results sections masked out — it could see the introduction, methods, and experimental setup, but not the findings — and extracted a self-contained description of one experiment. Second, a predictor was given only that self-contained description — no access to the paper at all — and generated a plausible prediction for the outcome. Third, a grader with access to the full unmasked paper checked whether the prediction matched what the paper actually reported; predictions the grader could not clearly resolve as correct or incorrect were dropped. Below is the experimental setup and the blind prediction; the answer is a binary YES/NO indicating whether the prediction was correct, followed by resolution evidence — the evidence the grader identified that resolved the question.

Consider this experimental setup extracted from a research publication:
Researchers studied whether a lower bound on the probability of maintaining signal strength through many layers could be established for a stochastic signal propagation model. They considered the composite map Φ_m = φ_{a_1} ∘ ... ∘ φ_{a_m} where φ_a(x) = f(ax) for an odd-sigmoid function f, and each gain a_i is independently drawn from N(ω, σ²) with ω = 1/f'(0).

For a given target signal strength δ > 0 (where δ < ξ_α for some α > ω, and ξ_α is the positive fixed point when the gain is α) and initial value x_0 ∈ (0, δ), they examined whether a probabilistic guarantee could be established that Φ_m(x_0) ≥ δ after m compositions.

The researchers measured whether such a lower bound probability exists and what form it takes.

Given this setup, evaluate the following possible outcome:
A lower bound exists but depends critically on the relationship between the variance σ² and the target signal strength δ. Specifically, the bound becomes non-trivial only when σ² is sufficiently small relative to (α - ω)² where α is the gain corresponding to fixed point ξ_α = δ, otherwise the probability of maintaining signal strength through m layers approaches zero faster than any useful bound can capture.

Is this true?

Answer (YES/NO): NO